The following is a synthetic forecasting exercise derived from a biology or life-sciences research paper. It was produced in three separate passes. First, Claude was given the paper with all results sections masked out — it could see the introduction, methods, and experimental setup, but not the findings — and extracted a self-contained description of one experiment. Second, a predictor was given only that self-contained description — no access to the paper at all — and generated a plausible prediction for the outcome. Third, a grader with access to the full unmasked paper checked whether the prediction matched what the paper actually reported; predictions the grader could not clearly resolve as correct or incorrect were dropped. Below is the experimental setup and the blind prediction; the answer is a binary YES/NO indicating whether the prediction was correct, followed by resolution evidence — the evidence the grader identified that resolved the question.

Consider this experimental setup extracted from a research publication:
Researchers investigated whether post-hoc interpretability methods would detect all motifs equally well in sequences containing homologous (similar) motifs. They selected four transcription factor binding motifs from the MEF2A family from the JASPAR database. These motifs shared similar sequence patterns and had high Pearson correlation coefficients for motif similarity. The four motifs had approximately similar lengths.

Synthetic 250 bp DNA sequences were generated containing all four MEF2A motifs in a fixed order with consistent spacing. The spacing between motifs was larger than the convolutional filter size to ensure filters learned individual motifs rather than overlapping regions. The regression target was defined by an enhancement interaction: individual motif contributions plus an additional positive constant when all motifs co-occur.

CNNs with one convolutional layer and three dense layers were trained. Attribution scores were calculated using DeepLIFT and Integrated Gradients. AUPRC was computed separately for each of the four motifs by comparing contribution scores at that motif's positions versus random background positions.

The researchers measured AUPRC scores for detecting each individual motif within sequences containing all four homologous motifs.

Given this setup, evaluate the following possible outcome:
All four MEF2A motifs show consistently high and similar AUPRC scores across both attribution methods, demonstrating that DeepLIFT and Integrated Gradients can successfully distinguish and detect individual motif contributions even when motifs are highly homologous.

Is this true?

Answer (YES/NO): NO